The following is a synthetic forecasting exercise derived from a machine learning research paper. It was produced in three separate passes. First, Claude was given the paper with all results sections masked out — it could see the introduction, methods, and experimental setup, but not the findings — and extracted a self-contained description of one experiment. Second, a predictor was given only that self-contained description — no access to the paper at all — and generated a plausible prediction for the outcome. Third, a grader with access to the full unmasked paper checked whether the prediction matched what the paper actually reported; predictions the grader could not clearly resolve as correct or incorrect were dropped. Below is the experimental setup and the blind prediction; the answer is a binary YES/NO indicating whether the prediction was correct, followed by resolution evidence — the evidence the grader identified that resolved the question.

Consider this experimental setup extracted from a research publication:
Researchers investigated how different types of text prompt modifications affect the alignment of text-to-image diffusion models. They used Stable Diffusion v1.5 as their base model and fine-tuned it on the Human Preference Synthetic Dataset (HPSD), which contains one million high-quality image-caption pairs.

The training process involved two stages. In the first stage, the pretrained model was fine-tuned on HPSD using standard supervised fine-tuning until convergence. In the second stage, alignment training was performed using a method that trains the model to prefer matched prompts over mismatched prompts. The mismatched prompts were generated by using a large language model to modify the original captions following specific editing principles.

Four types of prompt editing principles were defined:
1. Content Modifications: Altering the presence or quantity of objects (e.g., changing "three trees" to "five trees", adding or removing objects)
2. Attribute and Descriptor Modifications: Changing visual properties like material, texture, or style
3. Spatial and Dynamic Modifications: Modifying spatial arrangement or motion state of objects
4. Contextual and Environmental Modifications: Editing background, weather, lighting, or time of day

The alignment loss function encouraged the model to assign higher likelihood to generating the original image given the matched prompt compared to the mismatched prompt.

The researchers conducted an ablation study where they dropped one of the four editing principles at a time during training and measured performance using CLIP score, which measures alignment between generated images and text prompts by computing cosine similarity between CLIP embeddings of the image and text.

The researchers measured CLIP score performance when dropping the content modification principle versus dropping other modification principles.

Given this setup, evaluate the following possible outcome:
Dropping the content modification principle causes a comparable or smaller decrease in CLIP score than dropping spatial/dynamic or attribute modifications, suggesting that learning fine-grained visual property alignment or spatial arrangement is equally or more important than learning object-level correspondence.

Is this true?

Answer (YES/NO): NO